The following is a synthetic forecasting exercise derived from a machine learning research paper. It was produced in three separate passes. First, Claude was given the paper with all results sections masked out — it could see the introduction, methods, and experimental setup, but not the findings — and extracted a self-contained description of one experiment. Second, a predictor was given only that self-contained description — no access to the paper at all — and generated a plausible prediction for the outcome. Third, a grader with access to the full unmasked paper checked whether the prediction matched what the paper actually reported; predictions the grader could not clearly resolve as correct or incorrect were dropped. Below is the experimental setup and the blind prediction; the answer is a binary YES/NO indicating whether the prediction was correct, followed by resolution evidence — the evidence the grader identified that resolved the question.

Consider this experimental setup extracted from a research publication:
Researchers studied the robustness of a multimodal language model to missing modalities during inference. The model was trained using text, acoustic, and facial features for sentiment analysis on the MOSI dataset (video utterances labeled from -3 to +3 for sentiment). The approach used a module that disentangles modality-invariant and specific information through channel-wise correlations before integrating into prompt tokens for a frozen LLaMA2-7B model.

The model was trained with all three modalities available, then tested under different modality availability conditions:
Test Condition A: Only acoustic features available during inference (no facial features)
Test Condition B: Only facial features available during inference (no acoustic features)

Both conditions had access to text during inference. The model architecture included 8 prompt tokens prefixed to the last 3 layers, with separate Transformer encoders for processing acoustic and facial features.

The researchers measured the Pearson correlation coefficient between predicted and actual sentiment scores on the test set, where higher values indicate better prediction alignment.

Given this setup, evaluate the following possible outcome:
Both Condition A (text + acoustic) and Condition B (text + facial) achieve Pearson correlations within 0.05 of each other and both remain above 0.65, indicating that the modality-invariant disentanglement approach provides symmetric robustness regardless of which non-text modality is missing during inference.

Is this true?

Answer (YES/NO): YES